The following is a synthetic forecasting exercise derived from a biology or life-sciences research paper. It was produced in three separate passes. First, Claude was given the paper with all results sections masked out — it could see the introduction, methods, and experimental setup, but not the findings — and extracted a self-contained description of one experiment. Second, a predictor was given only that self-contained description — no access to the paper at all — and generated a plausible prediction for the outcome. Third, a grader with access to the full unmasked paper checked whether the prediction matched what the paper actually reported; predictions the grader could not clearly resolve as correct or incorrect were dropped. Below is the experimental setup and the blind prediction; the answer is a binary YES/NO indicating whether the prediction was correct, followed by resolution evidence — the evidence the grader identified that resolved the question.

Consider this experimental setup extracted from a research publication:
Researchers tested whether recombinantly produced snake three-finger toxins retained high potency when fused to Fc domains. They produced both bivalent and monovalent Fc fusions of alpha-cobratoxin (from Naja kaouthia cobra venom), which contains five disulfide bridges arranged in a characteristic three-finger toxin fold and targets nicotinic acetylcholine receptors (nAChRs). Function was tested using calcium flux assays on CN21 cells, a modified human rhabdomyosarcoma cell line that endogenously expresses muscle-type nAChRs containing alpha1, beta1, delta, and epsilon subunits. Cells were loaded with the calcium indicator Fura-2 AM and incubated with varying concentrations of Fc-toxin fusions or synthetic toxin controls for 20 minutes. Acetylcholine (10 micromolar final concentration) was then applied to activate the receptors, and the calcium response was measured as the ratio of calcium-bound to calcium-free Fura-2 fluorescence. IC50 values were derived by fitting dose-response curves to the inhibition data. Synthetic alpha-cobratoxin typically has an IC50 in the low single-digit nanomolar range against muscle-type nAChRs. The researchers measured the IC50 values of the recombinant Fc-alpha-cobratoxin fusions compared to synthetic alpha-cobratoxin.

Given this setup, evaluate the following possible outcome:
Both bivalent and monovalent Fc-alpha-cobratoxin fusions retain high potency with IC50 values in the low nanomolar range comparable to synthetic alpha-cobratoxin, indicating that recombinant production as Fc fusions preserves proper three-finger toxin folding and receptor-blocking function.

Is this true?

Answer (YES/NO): YES